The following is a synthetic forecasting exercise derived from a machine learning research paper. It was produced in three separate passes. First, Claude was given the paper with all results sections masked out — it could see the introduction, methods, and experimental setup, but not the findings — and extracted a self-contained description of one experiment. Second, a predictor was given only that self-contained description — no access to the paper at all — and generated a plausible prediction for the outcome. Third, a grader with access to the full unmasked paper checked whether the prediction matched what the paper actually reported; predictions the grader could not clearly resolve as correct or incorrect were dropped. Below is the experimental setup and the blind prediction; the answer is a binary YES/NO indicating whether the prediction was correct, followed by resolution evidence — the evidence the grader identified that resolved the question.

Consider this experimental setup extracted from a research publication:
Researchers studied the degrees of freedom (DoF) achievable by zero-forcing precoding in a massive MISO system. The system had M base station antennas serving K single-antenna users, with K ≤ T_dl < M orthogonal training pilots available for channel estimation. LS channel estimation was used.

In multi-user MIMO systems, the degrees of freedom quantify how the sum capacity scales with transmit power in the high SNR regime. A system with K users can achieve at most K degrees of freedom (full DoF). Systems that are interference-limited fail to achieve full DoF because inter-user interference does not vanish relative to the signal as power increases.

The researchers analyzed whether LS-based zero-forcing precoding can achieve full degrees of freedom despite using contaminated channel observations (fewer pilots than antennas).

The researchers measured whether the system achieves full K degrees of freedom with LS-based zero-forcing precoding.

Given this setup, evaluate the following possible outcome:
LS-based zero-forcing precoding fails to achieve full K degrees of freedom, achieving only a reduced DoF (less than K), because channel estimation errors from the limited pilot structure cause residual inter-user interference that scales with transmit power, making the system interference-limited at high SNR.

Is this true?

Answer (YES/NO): NO